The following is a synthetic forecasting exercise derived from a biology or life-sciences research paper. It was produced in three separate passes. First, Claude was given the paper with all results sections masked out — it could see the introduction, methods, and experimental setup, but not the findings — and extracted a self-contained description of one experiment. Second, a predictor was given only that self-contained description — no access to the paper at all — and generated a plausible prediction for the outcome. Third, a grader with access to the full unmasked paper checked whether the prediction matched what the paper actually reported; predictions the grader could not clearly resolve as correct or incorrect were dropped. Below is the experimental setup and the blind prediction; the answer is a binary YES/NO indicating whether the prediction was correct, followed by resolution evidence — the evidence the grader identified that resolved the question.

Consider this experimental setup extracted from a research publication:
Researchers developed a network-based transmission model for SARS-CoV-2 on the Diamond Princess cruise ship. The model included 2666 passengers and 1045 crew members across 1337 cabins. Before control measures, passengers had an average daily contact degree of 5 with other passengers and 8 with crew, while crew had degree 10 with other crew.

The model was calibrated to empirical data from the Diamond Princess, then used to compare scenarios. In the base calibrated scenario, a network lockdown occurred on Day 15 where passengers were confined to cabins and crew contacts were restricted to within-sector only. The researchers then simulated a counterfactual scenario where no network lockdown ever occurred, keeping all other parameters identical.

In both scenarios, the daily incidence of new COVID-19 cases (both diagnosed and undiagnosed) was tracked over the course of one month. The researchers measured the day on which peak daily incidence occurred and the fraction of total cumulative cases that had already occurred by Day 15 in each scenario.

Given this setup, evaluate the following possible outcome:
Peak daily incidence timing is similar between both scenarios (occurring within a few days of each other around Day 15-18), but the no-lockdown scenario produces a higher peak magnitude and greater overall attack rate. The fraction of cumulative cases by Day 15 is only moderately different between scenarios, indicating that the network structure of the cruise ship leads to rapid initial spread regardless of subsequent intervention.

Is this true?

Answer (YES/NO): NO